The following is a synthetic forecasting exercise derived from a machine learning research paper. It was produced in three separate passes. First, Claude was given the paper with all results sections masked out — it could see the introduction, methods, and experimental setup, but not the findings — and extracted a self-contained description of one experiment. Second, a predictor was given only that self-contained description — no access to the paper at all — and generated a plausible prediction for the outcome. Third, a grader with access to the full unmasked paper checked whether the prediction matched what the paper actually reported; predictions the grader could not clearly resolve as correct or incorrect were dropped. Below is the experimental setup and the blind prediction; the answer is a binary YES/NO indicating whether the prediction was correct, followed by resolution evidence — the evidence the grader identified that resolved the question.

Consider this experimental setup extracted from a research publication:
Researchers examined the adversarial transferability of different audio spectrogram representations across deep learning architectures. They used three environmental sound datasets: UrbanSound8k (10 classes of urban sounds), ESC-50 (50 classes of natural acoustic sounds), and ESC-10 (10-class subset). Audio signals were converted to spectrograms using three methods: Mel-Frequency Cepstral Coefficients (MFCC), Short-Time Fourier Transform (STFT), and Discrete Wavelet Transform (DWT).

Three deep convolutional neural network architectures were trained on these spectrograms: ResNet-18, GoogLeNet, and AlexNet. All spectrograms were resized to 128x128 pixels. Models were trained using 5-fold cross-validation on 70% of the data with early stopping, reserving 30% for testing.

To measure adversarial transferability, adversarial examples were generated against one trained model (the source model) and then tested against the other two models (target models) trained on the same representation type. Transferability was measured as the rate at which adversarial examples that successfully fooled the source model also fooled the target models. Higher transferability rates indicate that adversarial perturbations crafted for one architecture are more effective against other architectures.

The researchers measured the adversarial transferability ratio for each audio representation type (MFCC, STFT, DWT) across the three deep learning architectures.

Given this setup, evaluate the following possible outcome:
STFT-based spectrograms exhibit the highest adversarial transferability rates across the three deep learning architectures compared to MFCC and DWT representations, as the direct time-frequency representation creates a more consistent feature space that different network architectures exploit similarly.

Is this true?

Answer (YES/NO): NO